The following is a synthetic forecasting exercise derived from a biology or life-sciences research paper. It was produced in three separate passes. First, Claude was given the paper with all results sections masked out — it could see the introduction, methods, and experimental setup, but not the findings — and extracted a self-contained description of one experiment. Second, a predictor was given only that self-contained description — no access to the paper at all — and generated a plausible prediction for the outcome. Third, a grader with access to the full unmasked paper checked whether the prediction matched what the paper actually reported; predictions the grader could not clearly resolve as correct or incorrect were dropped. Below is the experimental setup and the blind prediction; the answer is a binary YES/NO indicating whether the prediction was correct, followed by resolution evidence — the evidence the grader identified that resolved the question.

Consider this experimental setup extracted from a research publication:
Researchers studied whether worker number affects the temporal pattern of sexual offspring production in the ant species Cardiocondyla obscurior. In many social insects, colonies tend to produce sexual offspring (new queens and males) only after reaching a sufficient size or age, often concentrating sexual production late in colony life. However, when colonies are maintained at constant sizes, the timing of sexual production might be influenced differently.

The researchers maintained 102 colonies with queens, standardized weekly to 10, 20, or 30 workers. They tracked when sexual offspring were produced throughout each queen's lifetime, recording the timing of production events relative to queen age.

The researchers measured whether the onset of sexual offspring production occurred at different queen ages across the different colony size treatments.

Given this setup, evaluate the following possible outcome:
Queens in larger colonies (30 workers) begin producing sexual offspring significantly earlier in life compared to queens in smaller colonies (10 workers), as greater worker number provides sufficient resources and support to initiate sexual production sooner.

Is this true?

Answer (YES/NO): NO